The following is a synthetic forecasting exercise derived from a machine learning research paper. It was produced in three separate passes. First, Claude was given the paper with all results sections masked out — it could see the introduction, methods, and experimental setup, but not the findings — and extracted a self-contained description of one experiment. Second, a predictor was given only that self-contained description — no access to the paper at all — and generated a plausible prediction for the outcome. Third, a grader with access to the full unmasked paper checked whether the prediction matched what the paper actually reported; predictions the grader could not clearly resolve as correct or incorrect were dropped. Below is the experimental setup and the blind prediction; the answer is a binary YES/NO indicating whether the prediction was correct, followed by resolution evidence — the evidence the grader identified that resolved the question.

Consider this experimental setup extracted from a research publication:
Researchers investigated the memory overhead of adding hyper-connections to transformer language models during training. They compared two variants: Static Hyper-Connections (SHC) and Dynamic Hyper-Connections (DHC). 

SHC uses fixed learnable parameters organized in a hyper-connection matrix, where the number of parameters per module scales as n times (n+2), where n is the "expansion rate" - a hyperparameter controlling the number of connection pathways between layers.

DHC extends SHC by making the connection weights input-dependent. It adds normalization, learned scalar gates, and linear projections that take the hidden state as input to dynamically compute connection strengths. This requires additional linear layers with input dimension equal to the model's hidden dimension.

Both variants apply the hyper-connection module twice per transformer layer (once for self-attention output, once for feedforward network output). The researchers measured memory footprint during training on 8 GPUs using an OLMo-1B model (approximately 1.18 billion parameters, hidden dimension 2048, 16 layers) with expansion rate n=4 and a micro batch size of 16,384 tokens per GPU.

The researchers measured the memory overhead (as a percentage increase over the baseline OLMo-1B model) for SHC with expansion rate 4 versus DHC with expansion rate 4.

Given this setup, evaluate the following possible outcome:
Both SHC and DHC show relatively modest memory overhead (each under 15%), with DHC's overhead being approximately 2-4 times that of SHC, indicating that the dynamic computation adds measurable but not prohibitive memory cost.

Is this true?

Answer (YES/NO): NO